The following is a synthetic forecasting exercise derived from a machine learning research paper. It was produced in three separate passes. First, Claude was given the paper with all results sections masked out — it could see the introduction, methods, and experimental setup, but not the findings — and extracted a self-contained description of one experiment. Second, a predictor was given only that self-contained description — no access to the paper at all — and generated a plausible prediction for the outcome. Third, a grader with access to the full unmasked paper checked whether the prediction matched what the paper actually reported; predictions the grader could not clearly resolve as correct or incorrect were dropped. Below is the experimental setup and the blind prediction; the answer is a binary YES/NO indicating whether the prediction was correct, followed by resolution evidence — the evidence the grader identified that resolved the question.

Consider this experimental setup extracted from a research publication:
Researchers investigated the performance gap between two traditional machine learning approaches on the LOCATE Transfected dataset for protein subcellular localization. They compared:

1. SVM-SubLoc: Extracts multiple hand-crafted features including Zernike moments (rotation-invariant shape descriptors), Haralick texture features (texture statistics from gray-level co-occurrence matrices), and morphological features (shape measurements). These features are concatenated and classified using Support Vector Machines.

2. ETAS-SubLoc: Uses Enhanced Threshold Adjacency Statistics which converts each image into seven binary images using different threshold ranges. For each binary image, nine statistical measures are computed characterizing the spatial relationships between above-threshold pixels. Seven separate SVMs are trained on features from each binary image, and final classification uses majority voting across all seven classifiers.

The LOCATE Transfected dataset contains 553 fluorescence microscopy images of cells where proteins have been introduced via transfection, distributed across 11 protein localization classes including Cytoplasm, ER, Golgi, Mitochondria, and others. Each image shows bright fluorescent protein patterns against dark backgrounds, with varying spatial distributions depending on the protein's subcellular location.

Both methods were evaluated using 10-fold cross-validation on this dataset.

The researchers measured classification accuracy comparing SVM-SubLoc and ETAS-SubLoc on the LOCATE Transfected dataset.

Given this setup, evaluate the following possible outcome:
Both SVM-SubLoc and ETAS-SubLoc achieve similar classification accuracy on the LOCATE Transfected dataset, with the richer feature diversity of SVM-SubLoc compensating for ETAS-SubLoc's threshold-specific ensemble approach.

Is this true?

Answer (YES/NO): NO